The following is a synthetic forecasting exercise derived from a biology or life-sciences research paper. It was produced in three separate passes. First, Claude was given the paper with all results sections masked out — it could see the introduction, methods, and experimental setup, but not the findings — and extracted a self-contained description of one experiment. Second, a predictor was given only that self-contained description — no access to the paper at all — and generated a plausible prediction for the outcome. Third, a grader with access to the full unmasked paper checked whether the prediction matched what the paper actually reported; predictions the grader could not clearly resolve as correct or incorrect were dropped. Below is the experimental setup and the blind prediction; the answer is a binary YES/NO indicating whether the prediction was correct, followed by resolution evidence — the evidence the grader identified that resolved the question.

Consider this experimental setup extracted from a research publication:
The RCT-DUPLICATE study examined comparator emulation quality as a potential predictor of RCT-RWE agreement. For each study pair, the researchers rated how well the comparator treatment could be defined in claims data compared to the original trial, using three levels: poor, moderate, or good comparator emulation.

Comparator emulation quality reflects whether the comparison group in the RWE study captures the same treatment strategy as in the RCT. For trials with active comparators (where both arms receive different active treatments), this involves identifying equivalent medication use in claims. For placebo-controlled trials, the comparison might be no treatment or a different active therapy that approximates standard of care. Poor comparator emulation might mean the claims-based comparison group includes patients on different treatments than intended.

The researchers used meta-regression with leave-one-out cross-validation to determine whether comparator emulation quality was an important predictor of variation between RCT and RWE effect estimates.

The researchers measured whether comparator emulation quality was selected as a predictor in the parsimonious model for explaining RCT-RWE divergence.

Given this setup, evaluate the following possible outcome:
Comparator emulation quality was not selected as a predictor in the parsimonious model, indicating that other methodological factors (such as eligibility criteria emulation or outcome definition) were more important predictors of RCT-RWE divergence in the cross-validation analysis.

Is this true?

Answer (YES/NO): YES